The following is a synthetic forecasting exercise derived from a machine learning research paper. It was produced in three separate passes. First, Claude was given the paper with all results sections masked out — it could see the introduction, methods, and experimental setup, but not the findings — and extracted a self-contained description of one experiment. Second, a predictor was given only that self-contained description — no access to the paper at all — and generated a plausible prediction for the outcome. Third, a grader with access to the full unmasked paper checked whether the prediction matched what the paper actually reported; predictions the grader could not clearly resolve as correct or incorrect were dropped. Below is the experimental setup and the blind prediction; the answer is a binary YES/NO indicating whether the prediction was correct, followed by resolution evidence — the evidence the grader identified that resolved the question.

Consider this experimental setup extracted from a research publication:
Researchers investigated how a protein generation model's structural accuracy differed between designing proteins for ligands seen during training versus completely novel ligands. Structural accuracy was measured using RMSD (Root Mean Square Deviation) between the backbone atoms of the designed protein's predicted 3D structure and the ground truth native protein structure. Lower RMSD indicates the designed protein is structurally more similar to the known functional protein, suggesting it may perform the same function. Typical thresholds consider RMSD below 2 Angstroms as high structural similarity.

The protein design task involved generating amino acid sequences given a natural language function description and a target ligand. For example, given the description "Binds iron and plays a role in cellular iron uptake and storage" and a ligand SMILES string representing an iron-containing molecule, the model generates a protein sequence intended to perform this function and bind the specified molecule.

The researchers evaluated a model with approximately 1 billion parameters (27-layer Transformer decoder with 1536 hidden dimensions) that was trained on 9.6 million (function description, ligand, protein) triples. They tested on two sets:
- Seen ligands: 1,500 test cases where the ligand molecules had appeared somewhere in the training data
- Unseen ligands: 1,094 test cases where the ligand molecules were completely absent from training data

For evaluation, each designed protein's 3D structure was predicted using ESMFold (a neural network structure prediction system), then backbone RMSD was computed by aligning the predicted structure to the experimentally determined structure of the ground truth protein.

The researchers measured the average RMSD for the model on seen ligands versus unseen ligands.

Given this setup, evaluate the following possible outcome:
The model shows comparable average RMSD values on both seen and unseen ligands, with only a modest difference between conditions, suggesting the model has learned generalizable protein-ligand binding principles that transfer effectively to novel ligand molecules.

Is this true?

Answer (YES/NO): NO